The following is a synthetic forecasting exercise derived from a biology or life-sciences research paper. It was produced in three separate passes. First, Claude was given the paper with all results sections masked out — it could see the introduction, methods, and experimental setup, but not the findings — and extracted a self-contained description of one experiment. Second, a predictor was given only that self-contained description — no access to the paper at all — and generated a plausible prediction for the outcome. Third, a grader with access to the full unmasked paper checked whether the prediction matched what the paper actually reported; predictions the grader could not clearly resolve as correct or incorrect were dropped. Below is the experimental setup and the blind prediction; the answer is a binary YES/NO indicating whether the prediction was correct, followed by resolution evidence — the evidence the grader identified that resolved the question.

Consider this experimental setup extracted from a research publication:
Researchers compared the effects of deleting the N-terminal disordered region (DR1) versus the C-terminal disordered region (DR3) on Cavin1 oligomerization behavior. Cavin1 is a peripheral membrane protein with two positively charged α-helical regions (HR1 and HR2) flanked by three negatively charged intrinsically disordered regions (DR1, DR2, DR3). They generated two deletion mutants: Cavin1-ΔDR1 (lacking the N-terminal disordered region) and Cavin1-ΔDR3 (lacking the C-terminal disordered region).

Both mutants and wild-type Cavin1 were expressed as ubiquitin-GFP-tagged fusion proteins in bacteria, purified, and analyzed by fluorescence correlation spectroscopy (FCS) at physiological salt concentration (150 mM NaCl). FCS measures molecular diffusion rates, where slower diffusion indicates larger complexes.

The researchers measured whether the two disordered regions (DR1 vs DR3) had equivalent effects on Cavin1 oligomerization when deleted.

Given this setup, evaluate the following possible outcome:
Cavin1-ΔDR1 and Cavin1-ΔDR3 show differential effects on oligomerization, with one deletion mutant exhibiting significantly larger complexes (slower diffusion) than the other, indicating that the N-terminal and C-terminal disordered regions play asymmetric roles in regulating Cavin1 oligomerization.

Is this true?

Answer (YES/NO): NO